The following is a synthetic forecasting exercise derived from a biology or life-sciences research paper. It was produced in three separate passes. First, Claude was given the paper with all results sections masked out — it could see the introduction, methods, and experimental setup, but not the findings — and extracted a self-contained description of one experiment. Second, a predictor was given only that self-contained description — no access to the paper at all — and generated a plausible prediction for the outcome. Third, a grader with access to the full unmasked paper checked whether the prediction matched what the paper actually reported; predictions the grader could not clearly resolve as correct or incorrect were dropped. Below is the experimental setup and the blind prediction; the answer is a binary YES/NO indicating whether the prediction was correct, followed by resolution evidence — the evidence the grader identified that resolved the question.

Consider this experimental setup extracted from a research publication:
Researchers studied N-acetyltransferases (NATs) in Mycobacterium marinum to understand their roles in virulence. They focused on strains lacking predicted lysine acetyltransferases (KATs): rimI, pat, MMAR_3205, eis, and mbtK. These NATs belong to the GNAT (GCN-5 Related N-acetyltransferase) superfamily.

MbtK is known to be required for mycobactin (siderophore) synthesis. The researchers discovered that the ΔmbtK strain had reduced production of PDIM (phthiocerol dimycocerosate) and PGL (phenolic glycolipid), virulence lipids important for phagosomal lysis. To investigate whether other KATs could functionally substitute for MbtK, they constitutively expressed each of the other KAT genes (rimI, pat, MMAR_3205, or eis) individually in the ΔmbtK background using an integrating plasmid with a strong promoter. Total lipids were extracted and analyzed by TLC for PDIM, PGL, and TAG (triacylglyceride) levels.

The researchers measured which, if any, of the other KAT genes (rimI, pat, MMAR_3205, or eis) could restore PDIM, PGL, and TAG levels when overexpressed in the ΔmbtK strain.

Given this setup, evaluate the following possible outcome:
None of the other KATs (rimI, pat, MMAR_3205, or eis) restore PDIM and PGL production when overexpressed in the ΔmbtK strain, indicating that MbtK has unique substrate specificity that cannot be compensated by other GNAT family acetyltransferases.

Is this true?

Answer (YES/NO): NO